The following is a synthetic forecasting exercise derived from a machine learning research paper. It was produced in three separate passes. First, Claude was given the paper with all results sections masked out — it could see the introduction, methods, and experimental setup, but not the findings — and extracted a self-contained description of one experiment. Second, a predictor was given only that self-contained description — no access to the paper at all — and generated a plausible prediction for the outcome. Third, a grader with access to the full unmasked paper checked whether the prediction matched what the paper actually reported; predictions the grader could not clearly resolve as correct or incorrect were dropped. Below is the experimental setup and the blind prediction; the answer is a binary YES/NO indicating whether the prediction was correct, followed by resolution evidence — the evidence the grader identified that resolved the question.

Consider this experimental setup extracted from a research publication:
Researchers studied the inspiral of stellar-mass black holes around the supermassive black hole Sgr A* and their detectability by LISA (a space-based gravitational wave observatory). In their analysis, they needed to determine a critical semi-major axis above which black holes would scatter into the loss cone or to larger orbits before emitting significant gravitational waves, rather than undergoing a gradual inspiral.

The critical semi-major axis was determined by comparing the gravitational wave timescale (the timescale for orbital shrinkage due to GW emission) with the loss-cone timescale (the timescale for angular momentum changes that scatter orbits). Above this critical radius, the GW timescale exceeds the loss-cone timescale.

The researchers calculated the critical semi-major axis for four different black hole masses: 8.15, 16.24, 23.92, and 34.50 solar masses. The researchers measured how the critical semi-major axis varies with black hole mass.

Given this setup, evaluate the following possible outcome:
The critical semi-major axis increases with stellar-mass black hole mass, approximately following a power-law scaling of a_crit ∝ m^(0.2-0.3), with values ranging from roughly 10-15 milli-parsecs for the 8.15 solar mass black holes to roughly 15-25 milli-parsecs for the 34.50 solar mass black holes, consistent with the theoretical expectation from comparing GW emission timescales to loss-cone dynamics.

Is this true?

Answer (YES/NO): NO